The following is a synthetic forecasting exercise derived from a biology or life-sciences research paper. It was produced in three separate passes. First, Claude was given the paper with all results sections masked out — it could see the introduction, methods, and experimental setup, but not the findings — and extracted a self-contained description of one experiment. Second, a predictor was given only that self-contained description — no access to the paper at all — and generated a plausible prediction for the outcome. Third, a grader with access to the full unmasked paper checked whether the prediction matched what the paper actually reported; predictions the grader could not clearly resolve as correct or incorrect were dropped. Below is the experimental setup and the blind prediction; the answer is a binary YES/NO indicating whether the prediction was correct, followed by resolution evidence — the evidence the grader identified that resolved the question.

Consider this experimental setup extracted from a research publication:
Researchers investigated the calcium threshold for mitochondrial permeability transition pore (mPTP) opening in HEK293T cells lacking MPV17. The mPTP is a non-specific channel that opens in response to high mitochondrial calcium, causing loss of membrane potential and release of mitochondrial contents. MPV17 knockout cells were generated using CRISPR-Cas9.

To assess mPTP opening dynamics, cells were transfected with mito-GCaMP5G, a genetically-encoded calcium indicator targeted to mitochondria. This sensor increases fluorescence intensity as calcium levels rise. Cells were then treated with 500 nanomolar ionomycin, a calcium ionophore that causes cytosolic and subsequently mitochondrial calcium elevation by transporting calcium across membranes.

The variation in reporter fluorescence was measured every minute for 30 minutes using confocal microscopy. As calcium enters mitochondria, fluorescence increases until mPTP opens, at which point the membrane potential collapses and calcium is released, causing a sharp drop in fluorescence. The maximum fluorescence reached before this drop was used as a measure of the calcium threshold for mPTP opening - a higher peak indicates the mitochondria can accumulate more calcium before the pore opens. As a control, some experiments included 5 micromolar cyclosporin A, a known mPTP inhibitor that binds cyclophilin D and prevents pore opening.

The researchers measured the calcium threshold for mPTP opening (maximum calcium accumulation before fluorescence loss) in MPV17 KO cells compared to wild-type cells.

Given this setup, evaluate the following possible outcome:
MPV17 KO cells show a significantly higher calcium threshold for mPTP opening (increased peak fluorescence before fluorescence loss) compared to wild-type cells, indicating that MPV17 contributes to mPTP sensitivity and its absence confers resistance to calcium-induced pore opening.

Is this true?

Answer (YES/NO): YES